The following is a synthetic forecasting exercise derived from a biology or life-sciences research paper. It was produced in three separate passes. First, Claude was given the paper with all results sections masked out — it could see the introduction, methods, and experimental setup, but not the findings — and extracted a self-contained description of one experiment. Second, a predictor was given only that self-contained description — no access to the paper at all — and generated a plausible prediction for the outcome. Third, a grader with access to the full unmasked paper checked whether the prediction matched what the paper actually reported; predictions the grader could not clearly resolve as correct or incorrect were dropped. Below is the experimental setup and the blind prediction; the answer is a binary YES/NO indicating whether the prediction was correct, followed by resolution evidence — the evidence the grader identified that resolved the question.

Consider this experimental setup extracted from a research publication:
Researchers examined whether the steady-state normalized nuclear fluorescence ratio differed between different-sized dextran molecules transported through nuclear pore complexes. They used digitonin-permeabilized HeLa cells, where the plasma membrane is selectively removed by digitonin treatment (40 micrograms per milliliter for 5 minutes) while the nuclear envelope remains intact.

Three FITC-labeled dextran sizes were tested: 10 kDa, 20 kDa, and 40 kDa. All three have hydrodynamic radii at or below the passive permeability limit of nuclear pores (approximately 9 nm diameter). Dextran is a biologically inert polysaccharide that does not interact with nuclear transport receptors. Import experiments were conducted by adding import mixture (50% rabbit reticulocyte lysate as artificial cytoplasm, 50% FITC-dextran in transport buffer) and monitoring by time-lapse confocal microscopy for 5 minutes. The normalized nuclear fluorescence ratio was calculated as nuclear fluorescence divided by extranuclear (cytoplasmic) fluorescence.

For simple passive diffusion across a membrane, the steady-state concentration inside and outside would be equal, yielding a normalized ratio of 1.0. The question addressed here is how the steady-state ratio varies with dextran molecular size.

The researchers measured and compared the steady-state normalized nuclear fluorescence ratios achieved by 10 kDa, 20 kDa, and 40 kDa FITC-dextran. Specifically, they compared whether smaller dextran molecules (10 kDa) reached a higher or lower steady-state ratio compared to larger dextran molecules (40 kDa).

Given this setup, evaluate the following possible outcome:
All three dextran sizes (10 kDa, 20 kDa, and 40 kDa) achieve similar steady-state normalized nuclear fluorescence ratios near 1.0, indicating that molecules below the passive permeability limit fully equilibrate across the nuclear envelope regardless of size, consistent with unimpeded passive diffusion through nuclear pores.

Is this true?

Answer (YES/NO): NO